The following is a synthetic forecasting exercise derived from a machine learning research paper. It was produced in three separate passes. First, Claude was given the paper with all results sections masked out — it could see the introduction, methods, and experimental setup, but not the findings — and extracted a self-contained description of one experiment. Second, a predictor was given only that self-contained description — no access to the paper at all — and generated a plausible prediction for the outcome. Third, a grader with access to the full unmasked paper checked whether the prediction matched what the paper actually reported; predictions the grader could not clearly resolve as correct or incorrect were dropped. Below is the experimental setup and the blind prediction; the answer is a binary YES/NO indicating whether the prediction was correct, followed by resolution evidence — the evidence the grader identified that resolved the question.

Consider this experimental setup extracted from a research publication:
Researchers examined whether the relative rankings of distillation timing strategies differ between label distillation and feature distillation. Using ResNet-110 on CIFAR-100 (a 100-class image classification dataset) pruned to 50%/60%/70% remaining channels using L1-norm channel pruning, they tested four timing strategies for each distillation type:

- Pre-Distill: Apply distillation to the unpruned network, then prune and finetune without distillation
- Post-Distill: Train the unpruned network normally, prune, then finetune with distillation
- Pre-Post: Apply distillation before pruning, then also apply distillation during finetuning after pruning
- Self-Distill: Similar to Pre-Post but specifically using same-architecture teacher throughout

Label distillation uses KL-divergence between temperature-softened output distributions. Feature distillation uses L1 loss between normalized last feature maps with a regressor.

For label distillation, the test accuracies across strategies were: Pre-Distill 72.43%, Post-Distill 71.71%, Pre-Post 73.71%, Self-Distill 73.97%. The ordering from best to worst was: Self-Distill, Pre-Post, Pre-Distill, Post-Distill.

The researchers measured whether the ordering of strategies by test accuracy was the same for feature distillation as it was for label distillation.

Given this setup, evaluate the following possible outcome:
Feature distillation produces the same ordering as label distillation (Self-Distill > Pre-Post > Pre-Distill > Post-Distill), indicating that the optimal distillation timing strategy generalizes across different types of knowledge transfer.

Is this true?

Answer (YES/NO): YES